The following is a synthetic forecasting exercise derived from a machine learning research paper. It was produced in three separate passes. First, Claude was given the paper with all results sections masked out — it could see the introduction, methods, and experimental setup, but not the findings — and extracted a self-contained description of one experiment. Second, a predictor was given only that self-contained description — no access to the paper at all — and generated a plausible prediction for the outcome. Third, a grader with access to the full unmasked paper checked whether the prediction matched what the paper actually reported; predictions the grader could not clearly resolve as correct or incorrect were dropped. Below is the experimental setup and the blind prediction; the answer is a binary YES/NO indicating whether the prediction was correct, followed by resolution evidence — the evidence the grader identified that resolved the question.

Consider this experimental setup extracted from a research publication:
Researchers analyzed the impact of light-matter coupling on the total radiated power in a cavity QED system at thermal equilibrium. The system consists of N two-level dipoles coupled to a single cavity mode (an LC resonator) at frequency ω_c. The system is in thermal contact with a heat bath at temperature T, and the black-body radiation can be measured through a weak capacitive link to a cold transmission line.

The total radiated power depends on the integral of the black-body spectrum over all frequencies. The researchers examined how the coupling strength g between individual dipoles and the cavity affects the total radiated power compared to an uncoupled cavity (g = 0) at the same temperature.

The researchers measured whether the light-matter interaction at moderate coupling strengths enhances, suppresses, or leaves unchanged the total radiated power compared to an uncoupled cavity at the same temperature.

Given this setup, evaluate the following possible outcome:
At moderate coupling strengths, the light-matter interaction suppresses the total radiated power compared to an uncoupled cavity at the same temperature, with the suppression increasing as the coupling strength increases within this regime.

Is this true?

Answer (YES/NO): NO